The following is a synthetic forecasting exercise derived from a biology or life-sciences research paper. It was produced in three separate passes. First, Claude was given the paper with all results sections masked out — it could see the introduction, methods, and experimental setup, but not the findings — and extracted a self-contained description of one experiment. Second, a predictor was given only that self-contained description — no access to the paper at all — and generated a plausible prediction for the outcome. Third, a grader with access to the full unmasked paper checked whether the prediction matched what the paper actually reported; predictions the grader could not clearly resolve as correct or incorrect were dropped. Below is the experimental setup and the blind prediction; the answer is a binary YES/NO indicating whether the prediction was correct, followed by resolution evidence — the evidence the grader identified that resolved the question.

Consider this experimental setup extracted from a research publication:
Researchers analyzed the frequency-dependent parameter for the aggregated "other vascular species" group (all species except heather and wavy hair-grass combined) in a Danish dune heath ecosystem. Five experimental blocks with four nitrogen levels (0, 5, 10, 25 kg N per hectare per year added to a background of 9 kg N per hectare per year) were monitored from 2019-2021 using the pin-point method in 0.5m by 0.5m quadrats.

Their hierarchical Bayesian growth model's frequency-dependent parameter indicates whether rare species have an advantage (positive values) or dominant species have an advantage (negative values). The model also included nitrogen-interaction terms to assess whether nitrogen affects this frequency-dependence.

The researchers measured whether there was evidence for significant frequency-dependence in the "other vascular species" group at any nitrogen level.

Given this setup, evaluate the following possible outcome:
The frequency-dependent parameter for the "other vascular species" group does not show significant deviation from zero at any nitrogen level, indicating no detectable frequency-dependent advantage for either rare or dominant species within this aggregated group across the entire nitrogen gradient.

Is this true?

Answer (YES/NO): NO